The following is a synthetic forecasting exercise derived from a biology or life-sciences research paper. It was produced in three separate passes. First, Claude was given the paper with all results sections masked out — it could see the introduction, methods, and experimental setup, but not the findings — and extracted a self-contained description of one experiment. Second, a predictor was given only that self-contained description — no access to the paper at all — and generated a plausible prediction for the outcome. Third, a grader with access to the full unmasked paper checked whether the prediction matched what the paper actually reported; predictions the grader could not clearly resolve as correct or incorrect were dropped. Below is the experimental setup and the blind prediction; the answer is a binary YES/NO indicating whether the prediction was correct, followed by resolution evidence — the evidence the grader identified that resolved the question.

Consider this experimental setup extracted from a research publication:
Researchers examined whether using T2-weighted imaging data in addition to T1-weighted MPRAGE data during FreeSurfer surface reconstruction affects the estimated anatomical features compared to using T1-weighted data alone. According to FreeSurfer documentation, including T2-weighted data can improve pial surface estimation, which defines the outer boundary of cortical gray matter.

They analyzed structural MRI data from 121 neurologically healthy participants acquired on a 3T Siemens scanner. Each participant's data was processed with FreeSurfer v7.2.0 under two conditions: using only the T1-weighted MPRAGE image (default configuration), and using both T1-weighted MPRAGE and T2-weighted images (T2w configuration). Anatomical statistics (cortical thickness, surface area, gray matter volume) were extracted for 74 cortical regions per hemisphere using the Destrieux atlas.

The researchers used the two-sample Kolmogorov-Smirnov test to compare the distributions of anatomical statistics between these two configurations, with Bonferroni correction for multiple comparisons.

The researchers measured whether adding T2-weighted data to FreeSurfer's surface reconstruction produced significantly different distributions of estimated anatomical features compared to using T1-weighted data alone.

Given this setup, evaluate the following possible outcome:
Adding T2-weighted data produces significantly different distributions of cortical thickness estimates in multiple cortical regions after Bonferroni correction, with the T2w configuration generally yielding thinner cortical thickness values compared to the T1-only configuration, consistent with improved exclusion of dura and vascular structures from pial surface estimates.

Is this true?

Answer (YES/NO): NO